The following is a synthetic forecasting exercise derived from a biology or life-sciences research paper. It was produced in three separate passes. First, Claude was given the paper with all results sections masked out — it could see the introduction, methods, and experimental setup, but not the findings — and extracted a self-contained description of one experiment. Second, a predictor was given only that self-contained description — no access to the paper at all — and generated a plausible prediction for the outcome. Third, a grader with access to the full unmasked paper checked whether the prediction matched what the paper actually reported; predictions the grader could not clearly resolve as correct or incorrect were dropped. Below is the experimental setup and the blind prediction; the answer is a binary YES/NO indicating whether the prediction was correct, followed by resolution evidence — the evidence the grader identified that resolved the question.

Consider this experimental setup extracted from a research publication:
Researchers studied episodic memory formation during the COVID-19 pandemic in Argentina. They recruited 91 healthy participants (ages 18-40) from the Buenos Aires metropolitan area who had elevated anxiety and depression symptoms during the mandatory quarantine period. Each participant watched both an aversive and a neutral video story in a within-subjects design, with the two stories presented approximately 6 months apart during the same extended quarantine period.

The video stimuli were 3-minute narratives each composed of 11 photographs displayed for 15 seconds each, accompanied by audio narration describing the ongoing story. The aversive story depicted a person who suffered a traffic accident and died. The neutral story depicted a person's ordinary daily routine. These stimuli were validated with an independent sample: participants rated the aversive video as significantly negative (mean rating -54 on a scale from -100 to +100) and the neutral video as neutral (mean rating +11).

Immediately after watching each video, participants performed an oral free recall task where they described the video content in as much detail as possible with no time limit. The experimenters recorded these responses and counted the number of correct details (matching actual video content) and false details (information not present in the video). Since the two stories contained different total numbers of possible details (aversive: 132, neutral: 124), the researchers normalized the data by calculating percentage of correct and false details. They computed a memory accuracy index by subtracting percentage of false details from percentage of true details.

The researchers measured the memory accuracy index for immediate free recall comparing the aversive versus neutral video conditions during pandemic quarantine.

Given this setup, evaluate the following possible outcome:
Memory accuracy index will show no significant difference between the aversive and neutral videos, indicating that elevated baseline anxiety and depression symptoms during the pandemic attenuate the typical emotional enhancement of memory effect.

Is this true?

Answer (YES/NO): NO